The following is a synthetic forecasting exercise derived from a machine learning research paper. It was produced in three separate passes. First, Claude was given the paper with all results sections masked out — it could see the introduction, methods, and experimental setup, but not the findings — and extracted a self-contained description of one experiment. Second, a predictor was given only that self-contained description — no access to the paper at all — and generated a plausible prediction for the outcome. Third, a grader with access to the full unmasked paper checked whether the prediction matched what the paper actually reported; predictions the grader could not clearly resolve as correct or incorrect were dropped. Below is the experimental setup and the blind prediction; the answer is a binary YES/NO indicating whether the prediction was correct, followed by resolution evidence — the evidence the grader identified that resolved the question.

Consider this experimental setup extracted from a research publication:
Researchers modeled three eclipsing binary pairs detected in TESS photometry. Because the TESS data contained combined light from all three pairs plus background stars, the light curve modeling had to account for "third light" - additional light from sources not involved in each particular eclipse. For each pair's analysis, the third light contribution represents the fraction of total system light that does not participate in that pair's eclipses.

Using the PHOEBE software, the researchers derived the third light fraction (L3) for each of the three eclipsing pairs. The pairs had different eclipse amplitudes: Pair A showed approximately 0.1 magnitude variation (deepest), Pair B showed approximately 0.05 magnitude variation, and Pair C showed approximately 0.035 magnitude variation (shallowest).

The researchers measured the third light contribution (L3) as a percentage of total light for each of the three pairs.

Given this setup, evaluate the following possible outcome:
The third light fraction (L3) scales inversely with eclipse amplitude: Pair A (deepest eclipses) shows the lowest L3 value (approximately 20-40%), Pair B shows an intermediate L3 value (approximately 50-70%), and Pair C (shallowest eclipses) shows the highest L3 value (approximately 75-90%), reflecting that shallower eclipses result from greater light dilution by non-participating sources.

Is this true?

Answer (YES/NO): NO